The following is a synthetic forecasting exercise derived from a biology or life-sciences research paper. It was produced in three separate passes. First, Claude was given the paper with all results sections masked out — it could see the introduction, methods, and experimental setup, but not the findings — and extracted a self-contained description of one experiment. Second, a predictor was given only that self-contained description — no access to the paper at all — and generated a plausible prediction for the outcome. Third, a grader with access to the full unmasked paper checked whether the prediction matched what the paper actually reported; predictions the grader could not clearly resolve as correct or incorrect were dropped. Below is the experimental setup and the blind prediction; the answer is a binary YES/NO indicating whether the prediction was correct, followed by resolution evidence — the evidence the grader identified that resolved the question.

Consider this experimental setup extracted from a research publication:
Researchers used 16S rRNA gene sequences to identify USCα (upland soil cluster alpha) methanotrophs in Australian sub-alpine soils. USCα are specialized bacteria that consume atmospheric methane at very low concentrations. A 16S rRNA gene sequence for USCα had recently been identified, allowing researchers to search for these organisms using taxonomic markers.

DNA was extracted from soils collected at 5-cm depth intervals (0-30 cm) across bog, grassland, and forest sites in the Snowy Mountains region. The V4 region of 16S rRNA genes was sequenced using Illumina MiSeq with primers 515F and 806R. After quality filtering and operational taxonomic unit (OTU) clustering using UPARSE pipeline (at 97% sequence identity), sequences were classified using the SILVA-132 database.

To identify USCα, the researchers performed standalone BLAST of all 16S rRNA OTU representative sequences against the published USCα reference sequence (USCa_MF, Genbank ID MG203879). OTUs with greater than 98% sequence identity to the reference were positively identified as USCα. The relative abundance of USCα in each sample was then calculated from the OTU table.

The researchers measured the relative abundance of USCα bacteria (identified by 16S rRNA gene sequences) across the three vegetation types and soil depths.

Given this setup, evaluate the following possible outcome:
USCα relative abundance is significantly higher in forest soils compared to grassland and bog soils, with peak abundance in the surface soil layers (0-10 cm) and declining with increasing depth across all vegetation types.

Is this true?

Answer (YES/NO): NO